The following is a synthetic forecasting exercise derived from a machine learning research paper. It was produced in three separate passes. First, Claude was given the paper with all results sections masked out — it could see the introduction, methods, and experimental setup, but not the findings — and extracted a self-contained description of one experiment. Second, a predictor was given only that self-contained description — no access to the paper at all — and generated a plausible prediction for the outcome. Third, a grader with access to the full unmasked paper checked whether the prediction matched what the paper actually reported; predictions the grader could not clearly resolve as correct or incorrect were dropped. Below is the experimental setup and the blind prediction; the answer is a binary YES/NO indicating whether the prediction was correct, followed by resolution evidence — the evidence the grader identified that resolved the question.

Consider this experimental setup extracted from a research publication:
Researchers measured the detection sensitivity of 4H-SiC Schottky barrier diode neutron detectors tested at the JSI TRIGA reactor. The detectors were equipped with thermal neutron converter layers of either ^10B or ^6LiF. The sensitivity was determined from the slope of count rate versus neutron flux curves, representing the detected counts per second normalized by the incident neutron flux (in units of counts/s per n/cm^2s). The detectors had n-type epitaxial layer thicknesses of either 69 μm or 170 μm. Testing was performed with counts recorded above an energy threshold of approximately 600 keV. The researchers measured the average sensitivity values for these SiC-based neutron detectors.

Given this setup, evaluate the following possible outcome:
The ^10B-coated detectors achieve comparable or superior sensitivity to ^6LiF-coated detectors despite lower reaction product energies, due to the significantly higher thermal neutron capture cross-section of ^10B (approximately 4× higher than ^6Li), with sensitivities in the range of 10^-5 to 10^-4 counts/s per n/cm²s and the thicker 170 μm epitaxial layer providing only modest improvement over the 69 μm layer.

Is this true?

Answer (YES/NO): NO